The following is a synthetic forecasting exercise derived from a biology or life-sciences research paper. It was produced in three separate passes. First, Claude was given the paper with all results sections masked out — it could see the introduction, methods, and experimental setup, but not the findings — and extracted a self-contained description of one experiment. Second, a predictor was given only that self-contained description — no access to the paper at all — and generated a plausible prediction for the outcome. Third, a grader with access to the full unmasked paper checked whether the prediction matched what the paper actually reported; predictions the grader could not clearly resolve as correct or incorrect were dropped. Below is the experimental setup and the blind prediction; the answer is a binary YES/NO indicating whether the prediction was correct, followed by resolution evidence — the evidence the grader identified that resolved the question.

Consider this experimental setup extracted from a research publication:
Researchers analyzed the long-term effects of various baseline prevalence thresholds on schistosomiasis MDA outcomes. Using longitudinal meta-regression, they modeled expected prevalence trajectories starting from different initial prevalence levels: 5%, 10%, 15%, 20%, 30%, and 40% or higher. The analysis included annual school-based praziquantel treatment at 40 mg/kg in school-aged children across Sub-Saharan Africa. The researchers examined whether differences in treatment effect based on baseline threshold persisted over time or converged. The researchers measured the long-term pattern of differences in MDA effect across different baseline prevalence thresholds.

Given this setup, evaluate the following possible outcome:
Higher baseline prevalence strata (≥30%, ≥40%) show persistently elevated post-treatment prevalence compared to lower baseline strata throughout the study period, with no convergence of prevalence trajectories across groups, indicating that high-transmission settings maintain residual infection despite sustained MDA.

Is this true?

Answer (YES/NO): NO